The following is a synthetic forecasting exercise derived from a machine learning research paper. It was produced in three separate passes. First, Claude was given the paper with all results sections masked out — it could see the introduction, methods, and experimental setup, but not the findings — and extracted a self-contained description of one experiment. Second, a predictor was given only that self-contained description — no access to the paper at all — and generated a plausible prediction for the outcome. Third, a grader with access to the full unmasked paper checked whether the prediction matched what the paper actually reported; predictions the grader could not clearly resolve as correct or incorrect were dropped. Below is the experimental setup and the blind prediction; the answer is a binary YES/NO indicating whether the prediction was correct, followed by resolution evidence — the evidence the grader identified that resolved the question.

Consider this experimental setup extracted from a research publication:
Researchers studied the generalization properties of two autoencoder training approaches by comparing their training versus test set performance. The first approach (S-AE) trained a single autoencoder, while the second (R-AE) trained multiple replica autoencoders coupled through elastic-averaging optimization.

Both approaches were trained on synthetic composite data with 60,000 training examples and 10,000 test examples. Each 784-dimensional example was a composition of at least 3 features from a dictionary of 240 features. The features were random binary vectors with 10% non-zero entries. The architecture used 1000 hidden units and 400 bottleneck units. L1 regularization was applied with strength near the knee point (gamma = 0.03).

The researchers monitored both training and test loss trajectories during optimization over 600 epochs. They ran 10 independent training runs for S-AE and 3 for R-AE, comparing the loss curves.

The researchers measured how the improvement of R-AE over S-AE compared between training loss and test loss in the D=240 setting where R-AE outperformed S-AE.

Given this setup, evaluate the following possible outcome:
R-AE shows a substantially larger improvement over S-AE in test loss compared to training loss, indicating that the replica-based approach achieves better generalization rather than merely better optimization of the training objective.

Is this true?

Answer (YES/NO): YES